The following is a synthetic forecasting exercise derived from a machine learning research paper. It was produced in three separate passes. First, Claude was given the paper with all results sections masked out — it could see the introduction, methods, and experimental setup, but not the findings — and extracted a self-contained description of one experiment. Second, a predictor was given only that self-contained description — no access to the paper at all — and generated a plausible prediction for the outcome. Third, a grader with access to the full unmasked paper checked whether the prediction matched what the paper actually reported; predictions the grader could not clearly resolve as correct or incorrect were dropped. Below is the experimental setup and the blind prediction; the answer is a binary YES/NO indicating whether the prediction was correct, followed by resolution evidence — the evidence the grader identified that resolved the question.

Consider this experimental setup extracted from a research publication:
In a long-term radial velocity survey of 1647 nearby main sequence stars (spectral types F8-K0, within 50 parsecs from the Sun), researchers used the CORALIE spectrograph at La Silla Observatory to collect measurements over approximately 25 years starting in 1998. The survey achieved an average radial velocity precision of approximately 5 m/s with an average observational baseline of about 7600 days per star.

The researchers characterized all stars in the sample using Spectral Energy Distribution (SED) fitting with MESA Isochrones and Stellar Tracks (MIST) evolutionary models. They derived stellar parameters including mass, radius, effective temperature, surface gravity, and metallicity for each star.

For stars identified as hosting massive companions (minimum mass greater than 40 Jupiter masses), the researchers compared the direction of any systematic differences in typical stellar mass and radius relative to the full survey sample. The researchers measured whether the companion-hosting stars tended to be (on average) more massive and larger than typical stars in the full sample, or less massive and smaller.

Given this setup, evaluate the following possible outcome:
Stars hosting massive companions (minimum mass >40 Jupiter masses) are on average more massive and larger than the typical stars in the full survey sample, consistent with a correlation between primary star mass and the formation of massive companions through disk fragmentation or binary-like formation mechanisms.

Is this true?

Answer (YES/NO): YES